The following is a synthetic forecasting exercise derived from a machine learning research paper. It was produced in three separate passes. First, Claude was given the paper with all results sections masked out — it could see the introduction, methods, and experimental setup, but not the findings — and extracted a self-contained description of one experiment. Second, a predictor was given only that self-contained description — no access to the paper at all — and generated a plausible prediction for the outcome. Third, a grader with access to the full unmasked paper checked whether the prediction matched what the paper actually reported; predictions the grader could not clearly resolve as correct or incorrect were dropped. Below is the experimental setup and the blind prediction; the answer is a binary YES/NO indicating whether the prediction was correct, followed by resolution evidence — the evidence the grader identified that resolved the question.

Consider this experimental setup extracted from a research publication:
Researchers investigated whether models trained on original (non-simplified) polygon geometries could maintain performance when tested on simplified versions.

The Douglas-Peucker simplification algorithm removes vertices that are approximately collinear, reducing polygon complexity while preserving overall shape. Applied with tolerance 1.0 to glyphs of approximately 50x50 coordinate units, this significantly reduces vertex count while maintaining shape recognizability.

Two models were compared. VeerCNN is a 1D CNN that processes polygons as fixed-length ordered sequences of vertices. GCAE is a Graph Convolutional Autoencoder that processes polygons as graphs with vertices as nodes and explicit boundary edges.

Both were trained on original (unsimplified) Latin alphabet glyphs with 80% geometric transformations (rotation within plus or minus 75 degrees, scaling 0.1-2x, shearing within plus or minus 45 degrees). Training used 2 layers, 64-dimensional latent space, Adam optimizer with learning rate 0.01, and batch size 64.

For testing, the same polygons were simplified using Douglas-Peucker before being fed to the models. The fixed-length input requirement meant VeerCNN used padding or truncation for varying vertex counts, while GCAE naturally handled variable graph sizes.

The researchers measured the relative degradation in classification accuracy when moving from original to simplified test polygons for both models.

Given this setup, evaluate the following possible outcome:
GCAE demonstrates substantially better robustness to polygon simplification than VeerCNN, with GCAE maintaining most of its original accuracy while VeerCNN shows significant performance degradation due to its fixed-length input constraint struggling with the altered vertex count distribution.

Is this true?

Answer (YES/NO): YES